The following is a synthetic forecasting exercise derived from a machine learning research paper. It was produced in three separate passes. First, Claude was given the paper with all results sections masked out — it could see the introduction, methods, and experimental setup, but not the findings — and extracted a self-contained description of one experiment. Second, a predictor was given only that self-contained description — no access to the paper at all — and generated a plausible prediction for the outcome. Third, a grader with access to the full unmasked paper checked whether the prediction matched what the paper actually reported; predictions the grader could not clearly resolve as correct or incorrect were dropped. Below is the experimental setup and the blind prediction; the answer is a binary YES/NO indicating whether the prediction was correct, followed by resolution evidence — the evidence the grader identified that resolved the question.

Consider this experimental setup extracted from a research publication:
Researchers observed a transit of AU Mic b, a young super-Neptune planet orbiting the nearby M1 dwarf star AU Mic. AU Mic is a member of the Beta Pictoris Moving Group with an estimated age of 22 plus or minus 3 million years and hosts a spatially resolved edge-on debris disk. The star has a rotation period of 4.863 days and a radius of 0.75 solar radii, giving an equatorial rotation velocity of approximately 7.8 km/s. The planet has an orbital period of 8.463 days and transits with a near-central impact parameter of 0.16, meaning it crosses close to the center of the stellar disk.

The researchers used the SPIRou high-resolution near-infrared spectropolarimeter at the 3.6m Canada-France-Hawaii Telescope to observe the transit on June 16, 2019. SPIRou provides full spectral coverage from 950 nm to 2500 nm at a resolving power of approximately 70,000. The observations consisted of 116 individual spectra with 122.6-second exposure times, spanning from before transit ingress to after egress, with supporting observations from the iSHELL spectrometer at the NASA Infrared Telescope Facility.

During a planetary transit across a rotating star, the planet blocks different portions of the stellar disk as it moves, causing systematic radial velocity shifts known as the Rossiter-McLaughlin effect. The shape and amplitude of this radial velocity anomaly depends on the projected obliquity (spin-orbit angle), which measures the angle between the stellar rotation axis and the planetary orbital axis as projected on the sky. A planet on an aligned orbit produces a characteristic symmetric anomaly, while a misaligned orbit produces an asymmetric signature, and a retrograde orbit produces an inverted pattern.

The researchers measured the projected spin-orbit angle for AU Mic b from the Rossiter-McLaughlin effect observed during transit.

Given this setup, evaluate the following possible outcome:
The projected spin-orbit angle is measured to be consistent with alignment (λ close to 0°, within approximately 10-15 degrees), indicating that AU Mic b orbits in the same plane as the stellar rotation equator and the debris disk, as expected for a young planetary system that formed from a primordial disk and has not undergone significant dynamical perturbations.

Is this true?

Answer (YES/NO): YES